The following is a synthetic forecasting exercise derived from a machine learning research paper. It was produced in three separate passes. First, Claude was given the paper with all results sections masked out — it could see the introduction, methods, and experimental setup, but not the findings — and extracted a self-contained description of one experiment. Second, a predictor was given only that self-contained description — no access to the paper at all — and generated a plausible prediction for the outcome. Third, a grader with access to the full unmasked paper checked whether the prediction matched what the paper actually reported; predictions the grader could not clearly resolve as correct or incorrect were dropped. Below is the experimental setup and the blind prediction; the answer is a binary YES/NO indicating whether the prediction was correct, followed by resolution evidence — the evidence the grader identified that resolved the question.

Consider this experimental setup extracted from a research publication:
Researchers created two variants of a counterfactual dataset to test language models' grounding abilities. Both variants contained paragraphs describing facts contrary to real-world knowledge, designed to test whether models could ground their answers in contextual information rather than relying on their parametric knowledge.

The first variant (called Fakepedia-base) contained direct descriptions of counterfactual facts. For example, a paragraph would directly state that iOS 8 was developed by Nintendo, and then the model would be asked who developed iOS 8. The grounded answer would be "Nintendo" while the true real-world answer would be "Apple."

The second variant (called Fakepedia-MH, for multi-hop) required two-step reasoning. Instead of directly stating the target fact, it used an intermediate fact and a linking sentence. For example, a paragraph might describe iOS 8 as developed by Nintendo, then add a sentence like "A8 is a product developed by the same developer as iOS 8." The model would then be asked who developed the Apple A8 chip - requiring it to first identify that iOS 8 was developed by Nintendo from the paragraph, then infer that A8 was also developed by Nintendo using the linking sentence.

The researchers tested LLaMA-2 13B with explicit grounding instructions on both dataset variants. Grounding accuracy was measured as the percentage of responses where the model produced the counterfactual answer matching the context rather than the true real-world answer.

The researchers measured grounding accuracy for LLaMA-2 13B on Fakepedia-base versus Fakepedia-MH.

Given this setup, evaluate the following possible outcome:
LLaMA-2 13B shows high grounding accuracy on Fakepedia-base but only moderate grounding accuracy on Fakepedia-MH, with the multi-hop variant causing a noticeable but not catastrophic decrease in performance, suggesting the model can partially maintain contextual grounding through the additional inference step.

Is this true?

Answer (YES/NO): NO